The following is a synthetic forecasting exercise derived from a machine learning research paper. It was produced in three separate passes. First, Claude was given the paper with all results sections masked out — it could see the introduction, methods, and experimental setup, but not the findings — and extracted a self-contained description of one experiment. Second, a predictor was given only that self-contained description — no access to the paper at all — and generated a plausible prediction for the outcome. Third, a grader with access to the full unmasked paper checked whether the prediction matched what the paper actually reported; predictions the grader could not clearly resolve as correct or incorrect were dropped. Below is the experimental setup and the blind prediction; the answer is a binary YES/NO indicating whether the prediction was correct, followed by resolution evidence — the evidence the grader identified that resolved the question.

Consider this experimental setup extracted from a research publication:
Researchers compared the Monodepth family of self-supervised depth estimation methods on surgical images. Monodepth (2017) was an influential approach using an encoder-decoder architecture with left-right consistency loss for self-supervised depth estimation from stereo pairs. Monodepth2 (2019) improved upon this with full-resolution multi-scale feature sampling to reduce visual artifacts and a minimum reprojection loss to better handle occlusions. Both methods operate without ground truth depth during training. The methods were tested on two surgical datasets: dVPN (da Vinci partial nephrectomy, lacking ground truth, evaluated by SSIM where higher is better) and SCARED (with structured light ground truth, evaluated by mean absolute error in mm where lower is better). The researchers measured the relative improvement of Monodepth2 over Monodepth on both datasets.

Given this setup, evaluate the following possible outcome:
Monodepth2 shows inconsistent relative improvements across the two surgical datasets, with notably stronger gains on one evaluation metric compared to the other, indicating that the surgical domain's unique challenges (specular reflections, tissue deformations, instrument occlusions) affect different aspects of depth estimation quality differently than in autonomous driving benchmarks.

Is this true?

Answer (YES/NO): NO